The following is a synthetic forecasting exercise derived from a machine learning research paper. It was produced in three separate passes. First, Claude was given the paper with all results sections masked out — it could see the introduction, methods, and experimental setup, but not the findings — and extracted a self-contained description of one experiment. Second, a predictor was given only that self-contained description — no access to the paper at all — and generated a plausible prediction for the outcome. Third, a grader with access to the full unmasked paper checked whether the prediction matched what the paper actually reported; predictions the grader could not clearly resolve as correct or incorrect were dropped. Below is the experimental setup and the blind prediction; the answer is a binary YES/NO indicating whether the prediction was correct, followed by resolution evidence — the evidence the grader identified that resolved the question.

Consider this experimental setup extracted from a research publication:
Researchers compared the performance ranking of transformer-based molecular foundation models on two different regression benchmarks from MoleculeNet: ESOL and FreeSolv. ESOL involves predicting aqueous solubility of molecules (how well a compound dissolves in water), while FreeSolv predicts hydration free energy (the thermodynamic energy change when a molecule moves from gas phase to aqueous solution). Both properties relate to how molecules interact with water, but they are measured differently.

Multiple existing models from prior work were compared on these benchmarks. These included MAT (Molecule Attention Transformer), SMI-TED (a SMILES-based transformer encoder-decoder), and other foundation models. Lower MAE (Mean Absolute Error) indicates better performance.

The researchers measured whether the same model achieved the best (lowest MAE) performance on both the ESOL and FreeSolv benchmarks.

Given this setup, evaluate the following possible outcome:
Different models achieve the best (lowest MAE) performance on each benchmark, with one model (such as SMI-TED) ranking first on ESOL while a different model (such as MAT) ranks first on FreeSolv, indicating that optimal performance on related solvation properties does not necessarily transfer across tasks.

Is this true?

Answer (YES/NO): YES